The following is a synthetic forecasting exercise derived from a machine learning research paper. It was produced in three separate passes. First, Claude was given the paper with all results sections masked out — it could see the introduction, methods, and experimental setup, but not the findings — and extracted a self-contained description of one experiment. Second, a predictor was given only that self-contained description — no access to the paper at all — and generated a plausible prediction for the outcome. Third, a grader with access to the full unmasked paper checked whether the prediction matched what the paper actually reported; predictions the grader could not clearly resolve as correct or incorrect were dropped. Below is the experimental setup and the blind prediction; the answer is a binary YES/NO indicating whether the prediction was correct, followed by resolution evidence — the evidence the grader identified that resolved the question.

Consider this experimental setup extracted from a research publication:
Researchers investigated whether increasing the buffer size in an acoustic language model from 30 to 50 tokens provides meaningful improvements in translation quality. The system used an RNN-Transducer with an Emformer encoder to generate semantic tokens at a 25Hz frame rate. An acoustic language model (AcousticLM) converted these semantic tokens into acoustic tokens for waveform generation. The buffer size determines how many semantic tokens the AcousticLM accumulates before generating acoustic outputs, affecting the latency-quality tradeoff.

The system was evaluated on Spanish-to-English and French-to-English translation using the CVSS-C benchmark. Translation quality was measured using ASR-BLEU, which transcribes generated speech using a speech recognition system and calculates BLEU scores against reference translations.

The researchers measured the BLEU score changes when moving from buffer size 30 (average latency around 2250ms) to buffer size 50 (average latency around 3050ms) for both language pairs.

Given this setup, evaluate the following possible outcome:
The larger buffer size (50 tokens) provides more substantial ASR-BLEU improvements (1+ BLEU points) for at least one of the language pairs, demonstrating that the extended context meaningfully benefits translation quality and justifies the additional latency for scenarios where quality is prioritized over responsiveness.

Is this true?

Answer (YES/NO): NO